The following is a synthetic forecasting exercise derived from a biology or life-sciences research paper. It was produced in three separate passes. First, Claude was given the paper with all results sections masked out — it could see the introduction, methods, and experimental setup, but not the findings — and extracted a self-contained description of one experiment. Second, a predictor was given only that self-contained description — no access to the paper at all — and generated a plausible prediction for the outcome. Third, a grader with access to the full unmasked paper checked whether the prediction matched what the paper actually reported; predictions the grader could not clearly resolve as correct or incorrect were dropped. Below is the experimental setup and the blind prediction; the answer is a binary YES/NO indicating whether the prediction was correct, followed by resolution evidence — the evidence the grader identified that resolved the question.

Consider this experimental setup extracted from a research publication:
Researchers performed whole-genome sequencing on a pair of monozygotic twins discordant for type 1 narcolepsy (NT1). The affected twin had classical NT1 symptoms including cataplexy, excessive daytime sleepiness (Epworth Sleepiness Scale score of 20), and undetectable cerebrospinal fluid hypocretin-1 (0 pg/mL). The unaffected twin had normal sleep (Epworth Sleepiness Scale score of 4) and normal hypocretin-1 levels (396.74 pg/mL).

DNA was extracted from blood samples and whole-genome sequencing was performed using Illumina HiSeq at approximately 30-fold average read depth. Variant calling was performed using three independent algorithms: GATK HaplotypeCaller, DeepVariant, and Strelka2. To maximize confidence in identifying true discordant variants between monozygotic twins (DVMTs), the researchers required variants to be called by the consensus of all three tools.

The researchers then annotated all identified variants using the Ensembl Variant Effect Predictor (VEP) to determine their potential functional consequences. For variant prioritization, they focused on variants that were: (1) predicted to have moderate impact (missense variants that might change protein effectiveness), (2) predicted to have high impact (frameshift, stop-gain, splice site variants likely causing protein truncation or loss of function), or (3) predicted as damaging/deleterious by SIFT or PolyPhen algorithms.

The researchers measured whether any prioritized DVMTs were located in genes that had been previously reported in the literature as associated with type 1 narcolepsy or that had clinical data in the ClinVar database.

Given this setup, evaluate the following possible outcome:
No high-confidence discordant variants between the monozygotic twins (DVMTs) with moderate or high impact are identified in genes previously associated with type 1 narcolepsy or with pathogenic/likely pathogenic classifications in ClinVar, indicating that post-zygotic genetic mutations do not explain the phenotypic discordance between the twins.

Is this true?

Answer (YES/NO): NO